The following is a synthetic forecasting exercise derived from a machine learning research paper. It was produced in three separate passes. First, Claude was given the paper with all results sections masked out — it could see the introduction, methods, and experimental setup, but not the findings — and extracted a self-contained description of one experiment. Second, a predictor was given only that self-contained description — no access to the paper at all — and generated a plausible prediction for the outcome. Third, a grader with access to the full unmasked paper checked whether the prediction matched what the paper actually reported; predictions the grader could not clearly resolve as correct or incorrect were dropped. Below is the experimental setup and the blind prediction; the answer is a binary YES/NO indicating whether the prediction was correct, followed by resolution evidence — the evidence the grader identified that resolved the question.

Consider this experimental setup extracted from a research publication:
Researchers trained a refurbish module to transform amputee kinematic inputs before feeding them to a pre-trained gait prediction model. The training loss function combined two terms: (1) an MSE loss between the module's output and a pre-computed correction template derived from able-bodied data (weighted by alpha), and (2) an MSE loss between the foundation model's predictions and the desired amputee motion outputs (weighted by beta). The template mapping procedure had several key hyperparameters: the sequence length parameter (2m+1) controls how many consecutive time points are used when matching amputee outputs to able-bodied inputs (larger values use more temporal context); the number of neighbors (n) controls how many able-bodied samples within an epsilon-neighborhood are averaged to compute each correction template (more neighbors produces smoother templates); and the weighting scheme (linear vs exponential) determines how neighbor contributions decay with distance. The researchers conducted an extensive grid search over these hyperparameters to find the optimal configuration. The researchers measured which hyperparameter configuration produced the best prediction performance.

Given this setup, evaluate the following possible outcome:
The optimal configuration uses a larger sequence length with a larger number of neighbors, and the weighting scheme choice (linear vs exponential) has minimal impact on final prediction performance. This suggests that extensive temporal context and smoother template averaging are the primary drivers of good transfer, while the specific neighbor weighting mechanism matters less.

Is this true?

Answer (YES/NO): NO